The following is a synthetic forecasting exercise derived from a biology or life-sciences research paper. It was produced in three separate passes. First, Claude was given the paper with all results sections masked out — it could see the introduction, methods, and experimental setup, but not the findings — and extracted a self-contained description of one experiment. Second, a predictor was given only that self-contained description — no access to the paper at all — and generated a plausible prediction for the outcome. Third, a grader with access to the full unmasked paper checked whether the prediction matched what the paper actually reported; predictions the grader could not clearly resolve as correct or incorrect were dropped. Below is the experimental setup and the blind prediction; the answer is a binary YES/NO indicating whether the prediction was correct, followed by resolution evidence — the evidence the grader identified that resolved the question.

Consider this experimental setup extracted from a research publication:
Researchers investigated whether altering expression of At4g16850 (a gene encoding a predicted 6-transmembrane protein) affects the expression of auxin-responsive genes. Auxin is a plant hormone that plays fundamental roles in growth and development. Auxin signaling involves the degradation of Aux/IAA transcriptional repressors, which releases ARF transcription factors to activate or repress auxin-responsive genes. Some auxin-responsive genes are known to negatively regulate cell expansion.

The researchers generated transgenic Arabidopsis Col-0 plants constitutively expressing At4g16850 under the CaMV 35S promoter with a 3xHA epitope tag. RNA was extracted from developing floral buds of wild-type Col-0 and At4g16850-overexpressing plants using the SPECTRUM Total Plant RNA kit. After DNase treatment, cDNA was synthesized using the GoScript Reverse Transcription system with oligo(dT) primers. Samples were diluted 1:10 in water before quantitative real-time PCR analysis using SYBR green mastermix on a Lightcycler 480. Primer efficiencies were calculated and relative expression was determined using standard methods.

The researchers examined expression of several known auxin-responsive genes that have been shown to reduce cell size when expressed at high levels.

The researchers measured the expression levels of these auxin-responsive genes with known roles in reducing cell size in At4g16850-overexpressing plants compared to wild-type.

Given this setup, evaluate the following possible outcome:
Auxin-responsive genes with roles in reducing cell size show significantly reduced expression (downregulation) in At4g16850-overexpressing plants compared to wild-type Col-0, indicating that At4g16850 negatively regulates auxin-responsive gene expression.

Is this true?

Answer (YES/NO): YES